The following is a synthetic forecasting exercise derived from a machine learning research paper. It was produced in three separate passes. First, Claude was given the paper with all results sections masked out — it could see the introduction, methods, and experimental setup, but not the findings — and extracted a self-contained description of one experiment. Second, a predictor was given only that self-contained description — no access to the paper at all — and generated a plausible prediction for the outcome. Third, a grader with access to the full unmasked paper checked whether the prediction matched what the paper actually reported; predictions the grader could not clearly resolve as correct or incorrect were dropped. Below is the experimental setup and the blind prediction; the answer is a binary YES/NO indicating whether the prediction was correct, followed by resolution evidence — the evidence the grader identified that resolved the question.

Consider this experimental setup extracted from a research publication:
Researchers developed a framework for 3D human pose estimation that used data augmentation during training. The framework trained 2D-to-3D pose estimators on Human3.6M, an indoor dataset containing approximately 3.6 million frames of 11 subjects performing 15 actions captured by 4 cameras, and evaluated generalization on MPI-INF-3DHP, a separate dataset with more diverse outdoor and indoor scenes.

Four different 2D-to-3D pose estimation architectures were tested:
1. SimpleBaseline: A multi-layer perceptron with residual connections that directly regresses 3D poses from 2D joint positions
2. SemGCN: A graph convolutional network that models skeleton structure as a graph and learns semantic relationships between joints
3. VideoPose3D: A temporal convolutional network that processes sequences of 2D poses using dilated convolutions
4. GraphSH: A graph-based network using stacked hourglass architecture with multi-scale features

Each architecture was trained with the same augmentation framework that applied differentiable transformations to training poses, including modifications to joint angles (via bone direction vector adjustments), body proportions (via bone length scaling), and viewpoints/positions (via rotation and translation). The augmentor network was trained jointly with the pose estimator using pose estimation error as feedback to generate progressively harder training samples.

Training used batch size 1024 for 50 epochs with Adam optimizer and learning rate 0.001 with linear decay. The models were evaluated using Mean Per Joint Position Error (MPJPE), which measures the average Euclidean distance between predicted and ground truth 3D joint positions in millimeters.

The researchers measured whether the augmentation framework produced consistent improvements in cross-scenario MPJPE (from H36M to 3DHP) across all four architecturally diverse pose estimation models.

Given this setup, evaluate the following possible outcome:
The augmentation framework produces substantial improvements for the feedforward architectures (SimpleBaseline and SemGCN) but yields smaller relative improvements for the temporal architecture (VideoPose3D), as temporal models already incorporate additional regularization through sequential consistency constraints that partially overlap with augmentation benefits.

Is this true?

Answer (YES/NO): NO